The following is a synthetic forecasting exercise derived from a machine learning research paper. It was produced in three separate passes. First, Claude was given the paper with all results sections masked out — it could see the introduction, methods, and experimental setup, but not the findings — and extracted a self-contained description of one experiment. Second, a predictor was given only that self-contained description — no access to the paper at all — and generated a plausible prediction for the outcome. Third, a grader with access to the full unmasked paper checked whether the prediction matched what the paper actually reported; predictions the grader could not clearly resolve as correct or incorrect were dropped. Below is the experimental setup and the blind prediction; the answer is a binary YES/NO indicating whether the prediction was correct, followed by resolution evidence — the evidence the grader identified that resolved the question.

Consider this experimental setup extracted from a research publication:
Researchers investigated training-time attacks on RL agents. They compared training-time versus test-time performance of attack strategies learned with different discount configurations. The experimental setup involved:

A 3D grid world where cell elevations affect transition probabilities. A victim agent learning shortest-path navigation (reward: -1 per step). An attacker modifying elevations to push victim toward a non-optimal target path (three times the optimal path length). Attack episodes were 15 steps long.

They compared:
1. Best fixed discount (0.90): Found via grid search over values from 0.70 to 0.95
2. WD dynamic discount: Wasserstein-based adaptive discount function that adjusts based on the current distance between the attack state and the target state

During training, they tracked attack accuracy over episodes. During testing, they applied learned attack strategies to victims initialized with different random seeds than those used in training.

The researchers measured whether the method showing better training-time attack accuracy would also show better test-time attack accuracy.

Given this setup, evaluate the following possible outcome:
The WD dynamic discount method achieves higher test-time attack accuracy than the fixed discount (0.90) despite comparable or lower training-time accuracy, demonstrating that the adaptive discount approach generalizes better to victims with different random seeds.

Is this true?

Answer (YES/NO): YES